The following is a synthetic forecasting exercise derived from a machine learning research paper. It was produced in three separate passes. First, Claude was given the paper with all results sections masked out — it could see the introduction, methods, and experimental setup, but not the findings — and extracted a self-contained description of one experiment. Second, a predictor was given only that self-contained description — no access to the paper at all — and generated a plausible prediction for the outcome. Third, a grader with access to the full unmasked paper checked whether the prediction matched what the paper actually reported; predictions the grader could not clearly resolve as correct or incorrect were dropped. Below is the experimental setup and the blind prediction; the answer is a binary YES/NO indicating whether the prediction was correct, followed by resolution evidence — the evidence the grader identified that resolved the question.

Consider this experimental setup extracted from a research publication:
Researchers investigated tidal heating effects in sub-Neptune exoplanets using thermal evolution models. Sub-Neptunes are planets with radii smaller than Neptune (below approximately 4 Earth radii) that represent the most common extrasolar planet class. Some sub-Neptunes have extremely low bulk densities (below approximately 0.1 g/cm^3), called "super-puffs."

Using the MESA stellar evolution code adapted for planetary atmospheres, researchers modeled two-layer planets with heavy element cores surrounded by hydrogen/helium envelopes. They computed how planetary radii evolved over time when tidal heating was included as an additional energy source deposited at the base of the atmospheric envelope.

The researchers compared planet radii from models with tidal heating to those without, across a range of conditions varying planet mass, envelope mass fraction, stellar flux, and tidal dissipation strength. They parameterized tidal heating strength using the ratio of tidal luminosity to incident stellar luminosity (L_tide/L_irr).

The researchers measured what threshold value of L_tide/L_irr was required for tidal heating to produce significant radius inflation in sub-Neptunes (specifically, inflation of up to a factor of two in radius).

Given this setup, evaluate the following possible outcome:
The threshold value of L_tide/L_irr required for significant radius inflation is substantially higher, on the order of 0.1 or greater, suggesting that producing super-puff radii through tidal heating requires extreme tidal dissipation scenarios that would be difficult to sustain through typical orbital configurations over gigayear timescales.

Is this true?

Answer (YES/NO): NO